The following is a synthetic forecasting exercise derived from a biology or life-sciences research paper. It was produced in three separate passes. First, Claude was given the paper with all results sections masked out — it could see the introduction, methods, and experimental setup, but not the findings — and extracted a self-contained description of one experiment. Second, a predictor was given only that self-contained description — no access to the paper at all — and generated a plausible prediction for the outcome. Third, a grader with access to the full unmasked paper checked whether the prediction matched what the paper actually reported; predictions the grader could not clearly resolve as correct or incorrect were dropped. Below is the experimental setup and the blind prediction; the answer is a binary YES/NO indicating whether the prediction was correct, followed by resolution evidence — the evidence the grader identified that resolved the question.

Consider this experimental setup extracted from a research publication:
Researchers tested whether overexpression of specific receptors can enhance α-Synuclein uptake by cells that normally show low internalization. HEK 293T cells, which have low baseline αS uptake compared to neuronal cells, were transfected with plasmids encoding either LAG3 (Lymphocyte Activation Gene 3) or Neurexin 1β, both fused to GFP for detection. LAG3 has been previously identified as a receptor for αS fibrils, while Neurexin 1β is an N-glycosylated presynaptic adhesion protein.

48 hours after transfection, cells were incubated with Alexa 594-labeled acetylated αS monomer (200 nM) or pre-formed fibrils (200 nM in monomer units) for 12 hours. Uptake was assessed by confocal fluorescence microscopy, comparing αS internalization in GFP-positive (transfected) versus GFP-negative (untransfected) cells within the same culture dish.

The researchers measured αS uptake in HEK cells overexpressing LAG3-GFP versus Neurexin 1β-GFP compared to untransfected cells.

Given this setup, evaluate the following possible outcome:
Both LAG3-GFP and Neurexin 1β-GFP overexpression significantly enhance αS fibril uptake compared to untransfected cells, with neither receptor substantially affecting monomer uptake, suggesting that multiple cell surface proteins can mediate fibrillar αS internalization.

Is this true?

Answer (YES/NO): NO